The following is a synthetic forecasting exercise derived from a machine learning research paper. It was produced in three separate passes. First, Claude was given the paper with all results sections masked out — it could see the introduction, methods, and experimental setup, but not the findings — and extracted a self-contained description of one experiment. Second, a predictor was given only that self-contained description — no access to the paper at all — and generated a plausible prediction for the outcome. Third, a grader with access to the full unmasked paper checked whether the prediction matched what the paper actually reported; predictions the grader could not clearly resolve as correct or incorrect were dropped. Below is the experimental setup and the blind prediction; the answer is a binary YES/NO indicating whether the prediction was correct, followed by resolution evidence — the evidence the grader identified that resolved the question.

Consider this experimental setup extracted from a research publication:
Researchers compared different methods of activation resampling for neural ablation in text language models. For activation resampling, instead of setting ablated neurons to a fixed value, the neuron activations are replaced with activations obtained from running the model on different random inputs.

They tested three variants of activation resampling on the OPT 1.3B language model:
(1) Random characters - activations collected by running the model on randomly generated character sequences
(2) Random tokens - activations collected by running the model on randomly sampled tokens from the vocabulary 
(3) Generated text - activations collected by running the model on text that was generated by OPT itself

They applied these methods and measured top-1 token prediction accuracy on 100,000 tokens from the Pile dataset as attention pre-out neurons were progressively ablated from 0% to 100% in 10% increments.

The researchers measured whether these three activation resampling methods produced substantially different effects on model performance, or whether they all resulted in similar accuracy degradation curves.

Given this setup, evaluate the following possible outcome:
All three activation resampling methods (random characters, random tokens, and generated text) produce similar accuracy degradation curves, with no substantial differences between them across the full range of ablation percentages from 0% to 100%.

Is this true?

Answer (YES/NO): NO